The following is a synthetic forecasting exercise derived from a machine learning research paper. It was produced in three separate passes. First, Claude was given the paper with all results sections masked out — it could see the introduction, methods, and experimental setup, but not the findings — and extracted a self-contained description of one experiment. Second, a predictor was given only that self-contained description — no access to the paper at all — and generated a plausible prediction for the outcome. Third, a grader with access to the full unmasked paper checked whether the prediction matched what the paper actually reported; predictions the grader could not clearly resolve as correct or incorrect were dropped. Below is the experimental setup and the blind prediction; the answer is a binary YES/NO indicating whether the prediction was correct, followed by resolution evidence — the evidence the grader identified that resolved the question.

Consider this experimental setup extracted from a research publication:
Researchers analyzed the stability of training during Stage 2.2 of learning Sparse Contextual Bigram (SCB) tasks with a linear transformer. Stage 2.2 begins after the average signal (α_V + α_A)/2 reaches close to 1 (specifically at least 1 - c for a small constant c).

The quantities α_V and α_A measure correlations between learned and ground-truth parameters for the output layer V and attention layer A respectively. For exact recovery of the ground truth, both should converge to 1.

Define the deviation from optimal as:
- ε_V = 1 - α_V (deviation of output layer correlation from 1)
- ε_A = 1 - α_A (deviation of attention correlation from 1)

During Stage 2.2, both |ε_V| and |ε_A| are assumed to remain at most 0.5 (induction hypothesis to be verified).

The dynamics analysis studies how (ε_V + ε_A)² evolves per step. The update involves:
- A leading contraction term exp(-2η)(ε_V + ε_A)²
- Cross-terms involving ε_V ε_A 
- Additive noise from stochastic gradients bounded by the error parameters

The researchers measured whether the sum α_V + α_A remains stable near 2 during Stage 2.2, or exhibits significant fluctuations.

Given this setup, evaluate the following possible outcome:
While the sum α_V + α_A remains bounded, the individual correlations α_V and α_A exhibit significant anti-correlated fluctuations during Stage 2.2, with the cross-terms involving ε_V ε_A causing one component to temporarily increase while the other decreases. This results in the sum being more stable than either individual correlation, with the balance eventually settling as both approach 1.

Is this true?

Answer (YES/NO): NO